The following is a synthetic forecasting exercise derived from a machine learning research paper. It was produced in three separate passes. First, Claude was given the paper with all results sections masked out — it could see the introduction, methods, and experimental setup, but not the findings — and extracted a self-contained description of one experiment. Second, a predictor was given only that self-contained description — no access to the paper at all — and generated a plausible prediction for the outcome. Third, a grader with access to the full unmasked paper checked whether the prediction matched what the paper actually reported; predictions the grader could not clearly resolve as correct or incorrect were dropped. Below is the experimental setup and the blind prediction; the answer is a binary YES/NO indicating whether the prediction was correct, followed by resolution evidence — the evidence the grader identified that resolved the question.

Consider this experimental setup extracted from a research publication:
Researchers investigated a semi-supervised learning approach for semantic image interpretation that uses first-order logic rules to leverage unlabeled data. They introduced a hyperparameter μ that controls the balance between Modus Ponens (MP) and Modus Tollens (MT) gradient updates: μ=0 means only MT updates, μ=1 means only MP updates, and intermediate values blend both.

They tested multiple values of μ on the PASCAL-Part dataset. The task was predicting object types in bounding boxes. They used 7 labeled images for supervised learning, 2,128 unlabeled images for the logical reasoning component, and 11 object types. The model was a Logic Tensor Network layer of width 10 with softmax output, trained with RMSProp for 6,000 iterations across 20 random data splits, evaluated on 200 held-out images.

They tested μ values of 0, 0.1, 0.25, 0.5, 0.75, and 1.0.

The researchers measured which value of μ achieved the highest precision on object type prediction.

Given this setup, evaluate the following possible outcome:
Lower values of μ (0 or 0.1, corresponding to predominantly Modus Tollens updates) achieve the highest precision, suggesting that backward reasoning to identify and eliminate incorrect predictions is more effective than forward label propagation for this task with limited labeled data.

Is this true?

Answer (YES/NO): NO